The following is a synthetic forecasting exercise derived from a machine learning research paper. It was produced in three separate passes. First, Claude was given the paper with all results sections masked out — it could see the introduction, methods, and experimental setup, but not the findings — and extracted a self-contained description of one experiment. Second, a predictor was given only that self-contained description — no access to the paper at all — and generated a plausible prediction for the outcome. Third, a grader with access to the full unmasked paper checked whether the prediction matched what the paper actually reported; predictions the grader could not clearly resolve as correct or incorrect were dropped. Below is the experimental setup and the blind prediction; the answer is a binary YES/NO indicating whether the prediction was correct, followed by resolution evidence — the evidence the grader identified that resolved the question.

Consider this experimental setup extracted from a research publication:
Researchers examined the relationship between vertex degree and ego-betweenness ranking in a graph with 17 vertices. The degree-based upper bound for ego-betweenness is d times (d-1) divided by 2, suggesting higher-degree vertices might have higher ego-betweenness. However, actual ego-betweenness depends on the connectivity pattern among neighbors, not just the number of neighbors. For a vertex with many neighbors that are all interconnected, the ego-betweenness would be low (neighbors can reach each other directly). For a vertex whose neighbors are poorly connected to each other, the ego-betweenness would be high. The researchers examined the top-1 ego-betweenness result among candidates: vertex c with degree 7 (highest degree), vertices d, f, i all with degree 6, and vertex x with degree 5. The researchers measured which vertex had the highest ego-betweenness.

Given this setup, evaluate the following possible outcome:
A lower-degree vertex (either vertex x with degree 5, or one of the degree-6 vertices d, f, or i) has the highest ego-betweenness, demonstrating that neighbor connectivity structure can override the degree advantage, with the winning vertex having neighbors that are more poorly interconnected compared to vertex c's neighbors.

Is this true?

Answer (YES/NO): YES